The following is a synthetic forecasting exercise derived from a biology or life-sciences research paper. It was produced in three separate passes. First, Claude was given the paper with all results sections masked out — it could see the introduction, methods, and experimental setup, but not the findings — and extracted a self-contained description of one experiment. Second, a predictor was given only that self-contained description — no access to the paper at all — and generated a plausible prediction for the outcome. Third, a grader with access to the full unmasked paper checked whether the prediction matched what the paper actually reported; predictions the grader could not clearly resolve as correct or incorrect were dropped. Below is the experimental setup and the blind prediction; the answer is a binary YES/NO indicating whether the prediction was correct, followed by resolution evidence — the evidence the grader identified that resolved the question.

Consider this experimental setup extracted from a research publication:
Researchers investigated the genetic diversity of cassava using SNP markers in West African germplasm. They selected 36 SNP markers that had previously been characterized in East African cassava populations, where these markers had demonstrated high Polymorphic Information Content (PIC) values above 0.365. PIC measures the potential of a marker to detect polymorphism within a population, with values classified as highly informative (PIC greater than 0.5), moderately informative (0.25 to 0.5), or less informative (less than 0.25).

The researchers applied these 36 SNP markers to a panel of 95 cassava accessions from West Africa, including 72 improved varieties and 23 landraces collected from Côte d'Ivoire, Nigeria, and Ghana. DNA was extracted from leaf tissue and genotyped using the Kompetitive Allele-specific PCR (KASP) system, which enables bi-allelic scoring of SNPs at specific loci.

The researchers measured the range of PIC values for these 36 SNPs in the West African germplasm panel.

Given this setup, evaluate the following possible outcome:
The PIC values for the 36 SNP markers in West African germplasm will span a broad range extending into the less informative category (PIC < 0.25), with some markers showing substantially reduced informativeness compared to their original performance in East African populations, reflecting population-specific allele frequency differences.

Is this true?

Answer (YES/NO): NO